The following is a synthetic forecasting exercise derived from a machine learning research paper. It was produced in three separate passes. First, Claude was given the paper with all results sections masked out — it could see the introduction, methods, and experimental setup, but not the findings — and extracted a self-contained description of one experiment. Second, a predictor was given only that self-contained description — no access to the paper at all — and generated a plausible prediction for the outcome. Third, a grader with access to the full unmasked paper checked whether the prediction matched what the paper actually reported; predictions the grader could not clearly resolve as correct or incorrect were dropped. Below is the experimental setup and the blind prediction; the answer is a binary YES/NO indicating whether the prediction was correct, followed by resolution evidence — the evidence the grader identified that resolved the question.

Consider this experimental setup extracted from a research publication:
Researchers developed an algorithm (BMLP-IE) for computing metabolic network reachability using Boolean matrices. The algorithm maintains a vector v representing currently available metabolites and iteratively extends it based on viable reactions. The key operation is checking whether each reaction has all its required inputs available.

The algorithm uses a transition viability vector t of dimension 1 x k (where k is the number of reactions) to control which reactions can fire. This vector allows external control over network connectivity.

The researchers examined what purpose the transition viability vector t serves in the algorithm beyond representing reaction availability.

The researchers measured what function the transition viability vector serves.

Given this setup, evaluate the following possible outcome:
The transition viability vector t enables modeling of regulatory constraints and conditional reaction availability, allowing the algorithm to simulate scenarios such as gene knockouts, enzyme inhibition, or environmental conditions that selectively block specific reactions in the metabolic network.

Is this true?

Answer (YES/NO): YES